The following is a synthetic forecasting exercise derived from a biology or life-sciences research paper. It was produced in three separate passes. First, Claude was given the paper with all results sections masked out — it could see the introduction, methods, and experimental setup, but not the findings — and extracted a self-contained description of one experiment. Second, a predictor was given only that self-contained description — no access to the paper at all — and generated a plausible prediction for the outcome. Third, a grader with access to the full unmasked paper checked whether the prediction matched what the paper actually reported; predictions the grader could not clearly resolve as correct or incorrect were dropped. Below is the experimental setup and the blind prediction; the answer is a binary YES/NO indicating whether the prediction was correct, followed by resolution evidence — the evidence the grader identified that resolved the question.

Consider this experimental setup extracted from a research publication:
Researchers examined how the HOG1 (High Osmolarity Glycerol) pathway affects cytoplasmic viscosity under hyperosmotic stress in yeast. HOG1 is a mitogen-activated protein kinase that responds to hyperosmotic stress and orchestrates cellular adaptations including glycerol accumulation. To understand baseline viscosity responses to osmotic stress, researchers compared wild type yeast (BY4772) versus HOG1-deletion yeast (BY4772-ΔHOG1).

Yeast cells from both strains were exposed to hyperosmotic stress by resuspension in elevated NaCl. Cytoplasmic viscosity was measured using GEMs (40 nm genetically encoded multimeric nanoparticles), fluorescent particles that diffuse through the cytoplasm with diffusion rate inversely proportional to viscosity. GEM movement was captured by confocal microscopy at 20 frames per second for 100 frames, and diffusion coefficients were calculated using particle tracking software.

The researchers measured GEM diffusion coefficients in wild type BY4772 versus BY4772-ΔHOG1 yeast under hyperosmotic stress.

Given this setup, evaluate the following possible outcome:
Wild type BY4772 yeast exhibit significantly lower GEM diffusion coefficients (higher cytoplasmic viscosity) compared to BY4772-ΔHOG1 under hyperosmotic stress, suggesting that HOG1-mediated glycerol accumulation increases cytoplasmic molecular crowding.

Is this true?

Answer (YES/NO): NO